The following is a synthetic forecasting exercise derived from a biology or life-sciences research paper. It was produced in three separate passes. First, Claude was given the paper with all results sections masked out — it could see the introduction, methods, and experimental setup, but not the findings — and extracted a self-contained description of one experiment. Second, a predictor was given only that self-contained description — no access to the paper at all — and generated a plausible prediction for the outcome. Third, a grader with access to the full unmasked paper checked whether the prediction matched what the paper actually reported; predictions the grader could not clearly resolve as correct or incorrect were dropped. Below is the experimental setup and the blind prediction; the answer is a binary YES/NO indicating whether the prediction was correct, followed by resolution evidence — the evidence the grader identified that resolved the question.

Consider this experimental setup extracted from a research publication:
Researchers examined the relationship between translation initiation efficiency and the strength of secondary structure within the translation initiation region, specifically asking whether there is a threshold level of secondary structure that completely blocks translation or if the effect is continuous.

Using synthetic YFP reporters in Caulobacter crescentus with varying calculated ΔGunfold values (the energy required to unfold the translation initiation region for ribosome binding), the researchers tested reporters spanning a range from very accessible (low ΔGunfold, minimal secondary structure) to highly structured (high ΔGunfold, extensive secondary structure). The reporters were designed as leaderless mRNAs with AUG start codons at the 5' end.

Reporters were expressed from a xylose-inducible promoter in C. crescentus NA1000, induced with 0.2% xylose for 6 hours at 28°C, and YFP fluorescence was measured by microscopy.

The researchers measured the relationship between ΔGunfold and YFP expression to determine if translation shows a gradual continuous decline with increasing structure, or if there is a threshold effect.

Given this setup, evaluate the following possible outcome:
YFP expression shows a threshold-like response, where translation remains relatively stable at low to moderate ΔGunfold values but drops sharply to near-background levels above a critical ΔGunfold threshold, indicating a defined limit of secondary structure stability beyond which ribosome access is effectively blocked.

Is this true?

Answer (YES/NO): NO